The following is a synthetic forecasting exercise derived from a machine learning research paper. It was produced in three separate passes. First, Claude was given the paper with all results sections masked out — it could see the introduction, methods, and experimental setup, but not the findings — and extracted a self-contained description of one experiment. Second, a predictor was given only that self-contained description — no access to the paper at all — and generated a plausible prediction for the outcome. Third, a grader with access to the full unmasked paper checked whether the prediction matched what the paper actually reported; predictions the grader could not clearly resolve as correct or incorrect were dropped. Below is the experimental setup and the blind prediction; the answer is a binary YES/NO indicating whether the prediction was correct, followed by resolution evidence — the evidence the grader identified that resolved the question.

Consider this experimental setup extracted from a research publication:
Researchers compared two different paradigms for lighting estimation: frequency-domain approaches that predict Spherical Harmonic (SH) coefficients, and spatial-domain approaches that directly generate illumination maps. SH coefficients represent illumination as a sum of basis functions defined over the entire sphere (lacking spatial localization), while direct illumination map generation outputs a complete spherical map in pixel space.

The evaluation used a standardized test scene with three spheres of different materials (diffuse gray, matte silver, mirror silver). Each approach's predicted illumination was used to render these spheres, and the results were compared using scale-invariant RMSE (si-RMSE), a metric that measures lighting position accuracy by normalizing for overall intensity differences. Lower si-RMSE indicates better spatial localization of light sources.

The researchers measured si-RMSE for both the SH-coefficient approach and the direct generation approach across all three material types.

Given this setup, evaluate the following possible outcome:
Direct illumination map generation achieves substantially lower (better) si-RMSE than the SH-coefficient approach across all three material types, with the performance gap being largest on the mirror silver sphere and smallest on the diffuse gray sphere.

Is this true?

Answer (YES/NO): YES